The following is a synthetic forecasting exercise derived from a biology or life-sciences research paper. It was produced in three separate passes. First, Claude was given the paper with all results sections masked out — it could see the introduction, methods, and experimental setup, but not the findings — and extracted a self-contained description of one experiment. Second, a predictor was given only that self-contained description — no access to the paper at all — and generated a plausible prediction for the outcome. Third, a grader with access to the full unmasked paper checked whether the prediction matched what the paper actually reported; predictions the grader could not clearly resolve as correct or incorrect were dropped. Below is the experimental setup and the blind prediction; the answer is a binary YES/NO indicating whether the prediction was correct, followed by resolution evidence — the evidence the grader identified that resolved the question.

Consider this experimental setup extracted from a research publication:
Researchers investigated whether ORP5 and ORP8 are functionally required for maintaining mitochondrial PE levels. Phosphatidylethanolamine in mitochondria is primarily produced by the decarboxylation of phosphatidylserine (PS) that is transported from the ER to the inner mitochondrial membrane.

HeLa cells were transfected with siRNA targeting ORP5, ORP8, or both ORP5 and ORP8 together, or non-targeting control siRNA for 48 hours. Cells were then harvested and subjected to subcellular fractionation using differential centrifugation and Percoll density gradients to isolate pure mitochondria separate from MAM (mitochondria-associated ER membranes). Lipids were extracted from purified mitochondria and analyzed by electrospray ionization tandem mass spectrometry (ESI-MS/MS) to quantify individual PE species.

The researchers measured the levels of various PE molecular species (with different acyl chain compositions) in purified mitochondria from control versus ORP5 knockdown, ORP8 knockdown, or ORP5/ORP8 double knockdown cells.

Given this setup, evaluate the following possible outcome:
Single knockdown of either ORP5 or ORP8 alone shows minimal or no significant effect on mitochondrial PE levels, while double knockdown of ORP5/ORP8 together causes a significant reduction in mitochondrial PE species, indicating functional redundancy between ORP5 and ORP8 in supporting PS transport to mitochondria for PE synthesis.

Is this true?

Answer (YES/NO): NO